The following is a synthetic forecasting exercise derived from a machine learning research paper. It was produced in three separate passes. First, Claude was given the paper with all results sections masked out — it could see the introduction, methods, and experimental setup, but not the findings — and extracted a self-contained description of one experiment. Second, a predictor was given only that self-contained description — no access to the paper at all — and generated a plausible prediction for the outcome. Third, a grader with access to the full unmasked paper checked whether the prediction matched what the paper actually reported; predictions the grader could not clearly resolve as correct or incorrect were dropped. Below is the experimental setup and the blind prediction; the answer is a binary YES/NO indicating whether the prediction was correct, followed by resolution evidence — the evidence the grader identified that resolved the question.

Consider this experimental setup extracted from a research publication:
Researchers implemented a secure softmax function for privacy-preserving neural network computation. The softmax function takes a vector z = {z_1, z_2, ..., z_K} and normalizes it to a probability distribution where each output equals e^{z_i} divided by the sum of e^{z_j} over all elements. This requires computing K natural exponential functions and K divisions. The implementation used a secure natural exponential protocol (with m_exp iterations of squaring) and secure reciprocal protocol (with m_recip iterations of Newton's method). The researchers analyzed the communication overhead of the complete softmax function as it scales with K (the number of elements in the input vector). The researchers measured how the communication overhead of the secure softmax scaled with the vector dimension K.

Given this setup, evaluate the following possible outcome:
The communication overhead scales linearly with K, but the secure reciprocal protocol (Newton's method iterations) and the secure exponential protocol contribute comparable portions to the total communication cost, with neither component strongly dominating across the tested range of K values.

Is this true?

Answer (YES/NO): NO